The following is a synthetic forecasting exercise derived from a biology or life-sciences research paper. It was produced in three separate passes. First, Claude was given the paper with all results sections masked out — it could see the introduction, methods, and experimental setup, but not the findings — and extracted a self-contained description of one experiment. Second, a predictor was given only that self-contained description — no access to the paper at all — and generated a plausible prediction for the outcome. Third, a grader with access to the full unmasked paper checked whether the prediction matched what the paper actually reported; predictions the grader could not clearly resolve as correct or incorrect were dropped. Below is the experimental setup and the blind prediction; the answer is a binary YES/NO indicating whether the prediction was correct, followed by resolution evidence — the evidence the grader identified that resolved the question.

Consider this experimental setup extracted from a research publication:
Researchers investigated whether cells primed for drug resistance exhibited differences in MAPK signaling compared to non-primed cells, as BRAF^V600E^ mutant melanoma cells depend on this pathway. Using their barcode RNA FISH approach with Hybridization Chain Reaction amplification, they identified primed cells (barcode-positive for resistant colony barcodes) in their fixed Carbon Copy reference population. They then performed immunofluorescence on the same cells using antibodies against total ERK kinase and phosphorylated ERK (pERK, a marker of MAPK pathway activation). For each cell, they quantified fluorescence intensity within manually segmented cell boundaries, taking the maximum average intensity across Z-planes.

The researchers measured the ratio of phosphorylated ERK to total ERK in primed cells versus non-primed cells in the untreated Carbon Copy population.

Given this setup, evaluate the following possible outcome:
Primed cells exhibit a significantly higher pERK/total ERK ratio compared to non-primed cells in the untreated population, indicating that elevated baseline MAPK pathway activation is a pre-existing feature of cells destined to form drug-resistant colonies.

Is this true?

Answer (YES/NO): NO